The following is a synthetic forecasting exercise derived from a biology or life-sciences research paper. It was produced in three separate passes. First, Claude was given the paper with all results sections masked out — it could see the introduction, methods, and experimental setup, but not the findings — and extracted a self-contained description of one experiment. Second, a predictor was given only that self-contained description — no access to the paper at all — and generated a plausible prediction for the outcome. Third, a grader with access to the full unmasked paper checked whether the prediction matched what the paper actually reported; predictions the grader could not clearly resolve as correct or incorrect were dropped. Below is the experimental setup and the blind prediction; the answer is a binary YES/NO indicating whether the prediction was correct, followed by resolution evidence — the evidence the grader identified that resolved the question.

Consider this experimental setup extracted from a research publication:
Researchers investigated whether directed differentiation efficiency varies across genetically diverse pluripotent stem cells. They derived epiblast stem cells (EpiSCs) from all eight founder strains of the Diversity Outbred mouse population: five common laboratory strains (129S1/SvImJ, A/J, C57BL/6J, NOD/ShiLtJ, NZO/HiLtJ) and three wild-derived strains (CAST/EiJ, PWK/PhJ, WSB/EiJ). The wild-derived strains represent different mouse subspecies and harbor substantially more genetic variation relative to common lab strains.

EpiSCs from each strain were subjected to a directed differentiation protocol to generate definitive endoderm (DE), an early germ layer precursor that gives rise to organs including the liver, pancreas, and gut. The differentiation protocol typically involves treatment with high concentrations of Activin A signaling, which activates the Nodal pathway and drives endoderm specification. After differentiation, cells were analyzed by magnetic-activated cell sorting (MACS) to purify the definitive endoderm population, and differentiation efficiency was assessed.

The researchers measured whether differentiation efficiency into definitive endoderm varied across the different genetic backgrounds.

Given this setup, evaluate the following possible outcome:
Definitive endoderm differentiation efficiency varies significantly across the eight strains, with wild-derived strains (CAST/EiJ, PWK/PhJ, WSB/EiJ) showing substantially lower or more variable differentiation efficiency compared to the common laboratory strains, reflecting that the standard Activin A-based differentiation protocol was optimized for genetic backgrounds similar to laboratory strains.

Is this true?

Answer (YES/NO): YES